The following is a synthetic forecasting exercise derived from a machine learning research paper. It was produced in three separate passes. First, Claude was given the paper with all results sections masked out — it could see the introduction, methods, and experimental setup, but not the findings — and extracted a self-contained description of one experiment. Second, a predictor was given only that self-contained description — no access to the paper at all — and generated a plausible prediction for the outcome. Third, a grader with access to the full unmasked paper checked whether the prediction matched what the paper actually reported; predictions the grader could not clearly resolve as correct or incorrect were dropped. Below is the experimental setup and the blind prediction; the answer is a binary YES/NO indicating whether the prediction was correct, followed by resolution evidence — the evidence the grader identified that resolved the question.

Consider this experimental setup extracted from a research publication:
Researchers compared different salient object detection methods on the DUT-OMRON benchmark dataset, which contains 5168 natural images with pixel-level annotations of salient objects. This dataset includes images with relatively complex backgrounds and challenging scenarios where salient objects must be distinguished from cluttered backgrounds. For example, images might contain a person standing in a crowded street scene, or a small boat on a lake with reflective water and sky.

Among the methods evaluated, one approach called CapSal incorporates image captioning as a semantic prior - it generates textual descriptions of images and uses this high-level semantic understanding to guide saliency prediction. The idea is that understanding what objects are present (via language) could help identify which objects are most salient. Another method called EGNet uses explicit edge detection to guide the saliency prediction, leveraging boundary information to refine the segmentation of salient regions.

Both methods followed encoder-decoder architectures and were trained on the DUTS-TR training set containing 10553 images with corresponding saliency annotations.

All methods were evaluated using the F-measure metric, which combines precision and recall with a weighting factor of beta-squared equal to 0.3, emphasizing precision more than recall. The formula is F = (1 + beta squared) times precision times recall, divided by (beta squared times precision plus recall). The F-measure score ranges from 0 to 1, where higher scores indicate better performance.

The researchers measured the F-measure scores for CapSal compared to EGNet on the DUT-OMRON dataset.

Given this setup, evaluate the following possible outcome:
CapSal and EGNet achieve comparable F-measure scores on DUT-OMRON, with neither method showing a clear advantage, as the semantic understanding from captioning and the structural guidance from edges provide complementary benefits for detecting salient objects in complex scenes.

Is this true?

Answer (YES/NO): NO